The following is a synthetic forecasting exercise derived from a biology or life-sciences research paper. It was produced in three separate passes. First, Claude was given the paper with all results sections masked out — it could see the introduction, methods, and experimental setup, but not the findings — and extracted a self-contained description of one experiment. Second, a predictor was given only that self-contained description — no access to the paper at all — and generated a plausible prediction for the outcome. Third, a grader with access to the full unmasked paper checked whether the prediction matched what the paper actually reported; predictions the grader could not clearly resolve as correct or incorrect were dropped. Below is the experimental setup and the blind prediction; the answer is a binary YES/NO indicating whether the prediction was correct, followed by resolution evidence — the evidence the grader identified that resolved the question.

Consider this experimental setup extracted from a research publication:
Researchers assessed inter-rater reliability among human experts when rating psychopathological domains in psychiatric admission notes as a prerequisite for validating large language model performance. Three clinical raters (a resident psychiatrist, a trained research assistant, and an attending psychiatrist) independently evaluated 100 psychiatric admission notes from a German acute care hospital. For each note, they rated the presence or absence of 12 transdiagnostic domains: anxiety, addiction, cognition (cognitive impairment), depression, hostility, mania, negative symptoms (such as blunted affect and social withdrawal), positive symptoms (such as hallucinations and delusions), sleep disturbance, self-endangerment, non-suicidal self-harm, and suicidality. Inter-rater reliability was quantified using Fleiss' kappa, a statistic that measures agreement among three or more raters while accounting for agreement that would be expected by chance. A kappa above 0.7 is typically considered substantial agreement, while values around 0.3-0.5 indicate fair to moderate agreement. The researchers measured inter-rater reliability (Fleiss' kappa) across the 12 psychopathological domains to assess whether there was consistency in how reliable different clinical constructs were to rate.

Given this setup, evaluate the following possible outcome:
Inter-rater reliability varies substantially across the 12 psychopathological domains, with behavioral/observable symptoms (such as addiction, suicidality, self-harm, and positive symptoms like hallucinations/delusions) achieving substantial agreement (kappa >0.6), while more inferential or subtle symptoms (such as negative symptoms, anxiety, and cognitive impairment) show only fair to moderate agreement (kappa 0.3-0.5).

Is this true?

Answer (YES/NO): NO